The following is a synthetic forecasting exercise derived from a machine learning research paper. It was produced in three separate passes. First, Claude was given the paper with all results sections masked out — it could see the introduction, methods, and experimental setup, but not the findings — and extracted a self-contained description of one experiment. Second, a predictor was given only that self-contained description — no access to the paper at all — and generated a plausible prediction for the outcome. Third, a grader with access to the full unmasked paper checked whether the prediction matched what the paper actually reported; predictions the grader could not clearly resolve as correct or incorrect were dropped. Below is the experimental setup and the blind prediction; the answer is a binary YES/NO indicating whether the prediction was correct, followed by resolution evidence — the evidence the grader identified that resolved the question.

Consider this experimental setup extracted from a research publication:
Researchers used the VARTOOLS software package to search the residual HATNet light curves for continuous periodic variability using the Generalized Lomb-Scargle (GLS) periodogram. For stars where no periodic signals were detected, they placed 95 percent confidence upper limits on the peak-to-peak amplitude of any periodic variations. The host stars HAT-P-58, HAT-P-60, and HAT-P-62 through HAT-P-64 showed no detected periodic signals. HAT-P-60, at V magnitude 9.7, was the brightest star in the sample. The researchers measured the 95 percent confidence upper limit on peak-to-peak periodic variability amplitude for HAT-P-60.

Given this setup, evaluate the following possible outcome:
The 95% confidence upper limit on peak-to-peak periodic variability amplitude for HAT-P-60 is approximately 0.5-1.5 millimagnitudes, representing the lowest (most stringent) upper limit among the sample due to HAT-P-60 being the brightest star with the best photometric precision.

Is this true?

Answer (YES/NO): YES